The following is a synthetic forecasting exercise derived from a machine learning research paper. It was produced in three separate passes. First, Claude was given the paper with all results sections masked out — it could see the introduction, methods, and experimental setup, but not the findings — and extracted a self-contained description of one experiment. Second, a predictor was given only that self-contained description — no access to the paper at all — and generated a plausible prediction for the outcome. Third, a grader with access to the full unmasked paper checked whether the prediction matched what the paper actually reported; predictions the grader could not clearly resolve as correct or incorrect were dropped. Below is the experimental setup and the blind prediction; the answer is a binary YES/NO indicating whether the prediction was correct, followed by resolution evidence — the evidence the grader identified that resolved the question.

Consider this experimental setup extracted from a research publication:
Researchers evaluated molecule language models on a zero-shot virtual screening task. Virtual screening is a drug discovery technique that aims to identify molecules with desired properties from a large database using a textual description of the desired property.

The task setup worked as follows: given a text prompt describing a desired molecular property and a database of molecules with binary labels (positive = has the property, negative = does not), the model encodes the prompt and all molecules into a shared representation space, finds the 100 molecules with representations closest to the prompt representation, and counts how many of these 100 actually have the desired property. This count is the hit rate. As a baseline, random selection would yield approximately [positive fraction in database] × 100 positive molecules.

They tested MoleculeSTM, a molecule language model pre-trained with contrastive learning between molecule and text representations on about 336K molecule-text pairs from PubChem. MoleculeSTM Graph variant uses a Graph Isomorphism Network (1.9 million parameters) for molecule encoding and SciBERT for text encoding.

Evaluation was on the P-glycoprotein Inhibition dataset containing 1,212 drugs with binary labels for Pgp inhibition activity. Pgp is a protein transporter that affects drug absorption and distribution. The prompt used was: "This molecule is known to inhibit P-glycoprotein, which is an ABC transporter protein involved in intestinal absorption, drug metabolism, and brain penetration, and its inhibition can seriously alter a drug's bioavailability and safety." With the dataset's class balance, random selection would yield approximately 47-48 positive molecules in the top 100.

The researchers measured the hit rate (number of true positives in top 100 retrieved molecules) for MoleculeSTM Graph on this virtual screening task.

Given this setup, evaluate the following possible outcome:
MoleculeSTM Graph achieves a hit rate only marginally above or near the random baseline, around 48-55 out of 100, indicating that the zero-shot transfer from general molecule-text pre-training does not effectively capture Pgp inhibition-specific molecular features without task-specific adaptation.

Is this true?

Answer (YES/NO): NO